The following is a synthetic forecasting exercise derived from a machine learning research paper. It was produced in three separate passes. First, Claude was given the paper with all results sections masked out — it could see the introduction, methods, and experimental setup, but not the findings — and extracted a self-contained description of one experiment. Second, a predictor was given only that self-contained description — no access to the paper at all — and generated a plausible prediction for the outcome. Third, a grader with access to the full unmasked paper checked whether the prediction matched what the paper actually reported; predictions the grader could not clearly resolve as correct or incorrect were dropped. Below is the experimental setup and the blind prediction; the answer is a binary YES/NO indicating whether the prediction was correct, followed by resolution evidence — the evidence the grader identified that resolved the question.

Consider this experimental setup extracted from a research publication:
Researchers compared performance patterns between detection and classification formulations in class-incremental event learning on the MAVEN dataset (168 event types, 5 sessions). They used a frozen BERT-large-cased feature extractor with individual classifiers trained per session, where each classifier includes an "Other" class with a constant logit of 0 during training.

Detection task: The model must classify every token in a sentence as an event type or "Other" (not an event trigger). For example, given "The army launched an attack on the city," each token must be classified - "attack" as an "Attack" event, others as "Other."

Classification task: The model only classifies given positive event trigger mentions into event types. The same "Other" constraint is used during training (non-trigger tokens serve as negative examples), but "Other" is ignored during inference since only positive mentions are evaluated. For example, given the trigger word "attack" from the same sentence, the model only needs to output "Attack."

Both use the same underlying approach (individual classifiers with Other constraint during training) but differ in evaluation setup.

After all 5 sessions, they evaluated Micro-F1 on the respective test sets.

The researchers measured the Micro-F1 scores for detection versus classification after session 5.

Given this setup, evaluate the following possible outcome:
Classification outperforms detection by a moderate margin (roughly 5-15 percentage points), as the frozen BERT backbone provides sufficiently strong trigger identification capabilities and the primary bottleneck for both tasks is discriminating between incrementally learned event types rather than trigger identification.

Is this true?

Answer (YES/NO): YES